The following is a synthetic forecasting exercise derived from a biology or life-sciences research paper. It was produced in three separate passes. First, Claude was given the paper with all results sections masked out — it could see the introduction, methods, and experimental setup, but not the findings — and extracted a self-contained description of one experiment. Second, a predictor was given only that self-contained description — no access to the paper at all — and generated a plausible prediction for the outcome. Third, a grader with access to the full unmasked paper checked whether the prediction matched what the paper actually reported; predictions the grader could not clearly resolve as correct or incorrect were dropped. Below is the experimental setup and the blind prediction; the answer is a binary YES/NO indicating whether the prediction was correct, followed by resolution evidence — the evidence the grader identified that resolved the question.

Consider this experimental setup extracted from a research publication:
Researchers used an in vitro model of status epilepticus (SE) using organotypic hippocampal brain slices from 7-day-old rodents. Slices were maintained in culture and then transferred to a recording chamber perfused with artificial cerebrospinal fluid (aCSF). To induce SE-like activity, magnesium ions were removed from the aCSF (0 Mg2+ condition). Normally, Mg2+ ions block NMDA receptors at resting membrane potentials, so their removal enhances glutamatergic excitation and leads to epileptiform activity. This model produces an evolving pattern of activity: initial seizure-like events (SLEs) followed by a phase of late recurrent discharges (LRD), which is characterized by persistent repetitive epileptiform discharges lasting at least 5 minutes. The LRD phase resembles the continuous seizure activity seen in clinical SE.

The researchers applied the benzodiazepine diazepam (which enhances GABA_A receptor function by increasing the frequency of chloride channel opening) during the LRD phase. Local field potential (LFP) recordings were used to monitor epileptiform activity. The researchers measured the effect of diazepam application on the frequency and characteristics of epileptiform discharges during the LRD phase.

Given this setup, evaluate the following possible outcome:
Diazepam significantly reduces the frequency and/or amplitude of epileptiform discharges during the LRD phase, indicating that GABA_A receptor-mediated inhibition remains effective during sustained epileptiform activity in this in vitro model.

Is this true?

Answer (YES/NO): NO